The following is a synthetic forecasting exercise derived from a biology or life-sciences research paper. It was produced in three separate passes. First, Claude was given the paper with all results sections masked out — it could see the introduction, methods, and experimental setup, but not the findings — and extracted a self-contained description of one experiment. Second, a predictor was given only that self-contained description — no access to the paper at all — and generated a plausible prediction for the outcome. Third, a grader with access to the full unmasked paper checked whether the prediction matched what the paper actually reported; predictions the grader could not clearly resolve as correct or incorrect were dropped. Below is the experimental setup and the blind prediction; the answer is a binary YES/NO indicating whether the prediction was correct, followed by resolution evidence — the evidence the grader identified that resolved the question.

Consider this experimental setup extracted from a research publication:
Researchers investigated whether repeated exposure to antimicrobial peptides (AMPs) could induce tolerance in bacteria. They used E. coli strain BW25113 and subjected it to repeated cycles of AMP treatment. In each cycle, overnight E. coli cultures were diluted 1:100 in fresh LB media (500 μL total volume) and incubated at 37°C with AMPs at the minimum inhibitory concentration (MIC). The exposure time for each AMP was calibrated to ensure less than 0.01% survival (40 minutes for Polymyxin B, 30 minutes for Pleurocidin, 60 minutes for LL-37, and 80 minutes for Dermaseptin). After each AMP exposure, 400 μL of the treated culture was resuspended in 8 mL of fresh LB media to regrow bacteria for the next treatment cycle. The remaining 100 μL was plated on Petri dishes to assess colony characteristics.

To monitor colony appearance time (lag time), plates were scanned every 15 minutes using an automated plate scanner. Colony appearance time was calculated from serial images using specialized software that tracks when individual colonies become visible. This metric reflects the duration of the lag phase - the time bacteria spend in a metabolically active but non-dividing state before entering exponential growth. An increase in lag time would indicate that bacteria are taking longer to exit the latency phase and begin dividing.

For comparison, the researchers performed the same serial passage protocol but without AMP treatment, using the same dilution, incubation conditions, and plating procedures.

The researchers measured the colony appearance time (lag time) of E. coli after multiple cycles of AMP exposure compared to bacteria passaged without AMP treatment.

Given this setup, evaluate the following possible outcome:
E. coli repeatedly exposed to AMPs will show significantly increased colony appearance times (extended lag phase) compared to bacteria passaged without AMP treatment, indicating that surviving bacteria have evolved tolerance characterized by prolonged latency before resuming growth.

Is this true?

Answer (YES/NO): NO